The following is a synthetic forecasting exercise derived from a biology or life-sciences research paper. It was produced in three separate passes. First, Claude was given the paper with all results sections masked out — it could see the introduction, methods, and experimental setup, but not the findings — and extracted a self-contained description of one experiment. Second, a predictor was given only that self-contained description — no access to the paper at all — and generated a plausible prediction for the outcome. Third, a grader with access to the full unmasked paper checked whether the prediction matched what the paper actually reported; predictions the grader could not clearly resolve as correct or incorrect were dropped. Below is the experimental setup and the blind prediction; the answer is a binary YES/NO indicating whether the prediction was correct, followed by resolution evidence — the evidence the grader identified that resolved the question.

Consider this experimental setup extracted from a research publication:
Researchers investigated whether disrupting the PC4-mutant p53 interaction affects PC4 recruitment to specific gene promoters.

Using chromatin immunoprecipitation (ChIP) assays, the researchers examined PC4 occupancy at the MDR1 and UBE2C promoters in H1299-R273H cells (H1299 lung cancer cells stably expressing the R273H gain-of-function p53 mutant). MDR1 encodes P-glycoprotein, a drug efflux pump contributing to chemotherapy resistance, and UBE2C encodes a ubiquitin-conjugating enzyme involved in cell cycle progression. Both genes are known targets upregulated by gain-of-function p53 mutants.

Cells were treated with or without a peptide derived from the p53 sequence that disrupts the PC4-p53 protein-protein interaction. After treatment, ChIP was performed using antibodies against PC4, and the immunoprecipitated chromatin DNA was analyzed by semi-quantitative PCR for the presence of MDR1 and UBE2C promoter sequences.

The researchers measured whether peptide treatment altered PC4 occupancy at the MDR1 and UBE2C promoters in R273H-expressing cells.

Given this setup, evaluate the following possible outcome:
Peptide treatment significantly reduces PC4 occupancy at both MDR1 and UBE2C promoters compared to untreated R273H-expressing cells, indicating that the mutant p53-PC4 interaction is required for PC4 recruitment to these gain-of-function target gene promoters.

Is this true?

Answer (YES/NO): YES